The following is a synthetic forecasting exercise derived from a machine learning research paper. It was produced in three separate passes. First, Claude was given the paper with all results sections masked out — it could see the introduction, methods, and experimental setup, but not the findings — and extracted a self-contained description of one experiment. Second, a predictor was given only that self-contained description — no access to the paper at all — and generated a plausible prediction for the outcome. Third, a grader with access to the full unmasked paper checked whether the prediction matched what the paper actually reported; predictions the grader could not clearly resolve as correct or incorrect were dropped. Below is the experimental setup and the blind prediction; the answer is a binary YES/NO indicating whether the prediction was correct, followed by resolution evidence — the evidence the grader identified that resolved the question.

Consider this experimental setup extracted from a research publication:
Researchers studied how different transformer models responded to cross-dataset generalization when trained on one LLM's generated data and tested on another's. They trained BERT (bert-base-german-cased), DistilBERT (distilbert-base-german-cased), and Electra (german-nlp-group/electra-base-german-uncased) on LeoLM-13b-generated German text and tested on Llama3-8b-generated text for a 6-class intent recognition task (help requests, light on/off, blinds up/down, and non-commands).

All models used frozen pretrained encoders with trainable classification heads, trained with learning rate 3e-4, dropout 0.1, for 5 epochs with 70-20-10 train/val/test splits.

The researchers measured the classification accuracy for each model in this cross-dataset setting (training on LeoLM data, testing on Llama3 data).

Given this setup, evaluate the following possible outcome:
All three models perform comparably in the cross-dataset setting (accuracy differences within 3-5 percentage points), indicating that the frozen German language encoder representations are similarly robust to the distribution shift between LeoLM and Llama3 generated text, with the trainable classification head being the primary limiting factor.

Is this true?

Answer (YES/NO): NO